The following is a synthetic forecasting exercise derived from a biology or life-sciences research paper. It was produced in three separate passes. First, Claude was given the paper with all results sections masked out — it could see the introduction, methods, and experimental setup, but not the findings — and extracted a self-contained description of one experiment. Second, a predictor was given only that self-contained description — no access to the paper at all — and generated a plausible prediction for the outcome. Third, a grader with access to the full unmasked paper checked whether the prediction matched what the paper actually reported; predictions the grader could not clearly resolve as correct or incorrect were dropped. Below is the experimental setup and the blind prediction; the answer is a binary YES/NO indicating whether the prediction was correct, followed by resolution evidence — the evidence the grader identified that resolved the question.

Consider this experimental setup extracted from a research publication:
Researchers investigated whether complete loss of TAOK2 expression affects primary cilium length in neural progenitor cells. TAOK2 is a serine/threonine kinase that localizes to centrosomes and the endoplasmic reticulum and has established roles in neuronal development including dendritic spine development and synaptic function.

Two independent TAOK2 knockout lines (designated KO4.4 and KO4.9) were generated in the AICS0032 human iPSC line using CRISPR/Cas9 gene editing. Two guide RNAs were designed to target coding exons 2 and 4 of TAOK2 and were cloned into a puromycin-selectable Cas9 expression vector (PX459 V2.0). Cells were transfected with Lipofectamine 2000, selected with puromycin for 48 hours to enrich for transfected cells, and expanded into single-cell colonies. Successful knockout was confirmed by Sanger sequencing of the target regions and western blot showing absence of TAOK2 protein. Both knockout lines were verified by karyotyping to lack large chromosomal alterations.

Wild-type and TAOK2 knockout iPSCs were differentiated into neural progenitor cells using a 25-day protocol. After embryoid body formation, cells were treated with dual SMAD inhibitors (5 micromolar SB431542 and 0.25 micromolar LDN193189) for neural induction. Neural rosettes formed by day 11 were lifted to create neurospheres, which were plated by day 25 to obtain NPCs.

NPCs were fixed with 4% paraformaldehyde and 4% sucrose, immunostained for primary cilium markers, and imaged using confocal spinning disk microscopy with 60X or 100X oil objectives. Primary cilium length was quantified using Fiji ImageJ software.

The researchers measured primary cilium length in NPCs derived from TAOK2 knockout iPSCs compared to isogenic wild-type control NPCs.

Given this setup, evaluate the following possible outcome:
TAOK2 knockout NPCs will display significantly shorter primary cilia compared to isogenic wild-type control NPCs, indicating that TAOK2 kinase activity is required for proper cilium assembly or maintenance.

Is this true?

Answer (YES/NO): NO